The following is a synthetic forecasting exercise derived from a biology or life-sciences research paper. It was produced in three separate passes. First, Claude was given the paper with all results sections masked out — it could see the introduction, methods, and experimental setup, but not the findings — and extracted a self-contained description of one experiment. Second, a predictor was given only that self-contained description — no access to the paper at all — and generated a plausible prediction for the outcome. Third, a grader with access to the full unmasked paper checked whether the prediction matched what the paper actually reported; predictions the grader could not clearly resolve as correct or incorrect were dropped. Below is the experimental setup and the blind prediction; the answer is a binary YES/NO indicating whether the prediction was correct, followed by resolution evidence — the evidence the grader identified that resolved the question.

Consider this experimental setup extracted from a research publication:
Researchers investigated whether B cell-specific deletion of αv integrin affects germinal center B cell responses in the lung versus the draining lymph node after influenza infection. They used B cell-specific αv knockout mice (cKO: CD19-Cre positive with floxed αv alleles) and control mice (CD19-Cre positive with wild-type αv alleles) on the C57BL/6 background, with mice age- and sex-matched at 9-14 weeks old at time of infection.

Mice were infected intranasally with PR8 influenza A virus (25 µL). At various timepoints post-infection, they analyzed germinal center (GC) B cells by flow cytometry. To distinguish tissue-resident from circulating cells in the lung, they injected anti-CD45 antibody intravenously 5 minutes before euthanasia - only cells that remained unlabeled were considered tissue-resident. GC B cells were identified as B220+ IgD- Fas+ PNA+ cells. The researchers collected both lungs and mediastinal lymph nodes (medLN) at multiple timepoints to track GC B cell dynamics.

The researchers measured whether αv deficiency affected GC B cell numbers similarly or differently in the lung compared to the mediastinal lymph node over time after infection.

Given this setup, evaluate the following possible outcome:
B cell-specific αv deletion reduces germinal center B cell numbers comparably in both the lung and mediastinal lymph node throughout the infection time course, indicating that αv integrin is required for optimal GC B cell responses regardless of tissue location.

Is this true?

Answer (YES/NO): NO